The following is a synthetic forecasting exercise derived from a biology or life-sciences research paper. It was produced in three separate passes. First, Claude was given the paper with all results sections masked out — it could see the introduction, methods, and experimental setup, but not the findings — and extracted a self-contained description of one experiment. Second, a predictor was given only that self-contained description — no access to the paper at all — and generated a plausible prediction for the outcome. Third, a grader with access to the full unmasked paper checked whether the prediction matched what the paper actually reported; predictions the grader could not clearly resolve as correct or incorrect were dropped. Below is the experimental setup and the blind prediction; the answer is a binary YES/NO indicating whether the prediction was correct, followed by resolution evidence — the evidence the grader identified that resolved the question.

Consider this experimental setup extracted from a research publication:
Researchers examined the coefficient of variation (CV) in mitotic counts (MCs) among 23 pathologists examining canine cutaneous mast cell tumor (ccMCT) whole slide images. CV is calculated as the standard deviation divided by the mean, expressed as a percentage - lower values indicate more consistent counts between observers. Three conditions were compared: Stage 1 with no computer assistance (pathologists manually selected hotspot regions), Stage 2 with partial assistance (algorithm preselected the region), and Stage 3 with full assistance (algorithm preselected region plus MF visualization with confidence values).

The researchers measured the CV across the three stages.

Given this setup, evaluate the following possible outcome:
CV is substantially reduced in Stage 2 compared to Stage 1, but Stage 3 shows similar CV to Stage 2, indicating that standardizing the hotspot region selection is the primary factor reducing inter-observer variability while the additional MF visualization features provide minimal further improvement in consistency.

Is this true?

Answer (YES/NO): NO